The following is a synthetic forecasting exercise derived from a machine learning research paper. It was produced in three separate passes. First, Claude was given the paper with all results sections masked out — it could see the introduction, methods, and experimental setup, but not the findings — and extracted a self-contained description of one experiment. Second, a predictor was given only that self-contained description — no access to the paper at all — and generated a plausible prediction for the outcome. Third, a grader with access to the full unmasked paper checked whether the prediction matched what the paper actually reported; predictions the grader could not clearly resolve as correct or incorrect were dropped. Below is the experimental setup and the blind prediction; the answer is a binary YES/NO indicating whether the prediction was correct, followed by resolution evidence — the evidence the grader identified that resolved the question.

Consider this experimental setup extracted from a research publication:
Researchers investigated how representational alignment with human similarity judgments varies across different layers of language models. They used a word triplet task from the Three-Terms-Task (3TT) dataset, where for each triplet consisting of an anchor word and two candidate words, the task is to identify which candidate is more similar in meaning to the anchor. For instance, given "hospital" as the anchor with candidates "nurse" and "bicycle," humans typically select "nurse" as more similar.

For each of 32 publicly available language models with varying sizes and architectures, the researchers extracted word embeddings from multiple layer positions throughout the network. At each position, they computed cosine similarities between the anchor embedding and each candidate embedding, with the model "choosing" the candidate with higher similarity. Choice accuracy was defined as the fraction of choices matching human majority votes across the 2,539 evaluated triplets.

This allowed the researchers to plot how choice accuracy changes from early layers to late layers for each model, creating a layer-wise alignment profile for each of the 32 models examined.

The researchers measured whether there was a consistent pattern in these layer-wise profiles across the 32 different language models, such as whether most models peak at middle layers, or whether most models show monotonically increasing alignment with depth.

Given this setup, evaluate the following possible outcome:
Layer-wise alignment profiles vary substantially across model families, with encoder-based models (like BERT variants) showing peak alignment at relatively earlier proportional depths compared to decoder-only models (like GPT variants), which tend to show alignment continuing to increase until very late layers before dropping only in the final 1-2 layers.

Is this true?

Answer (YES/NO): NO